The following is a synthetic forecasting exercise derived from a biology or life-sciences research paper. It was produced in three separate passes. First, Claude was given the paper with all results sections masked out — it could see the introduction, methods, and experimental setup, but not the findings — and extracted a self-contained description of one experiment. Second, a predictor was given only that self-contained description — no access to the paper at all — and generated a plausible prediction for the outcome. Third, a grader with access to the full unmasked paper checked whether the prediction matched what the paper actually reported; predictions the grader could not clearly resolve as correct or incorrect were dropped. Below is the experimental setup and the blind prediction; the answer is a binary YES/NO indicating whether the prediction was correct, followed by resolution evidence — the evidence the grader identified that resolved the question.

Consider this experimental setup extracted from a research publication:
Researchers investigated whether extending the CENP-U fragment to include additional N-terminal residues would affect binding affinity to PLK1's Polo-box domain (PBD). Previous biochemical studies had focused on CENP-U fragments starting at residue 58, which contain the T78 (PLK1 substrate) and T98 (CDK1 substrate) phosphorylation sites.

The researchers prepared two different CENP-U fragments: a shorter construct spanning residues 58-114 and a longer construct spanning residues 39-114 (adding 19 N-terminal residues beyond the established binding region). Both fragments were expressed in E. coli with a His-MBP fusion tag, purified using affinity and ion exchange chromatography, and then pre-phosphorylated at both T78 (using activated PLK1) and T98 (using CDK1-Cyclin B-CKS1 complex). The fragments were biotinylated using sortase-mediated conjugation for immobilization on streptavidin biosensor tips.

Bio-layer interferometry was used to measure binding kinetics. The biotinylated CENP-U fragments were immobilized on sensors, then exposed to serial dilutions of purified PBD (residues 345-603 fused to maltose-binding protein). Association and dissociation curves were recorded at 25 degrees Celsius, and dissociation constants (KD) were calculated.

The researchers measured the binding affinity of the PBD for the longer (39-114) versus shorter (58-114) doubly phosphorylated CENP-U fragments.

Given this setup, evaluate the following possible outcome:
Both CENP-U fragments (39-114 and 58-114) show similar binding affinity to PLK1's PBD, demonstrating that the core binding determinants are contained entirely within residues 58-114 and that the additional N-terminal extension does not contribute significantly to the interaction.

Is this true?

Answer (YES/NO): NO